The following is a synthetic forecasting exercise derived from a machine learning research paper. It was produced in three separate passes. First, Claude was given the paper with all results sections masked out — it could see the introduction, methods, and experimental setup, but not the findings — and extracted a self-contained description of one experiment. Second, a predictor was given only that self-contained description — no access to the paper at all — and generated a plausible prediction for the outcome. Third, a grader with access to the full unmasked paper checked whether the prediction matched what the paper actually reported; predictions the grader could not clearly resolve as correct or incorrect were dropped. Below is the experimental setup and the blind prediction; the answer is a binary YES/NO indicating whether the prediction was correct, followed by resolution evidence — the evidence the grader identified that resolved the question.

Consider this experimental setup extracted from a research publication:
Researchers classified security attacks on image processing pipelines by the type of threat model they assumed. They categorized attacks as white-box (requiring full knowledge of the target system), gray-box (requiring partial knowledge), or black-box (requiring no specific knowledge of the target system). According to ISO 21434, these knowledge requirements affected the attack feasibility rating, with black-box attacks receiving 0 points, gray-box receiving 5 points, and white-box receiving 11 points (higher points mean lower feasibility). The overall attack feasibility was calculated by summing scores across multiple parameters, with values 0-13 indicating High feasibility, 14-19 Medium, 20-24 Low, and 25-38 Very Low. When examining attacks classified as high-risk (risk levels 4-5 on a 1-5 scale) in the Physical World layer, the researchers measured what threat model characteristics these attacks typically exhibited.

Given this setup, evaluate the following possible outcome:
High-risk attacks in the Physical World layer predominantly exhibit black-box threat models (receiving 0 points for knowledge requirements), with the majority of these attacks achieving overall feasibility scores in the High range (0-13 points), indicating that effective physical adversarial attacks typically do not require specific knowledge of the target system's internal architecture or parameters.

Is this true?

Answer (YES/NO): NO